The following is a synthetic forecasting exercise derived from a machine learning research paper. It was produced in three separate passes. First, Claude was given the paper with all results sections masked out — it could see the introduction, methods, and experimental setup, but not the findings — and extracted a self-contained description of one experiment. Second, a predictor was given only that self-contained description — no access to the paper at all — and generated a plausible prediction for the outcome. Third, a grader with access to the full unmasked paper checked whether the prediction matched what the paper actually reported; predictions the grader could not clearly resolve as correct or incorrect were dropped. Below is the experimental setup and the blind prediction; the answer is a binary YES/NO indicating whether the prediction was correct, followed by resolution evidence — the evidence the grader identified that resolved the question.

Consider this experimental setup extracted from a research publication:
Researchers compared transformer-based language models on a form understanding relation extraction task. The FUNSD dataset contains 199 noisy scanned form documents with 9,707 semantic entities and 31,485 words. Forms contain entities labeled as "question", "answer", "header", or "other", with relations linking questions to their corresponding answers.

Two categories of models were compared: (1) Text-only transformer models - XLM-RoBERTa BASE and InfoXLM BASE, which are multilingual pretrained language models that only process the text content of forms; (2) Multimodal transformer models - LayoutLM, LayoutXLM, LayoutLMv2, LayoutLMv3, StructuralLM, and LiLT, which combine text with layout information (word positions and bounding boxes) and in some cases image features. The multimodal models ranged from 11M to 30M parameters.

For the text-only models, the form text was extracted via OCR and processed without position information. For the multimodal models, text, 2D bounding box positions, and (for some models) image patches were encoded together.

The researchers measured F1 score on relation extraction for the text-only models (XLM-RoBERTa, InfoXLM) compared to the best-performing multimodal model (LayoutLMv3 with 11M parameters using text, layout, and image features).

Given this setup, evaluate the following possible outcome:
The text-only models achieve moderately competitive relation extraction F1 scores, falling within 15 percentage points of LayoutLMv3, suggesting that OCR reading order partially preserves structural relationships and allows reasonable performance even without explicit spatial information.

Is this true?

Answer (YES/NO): NO